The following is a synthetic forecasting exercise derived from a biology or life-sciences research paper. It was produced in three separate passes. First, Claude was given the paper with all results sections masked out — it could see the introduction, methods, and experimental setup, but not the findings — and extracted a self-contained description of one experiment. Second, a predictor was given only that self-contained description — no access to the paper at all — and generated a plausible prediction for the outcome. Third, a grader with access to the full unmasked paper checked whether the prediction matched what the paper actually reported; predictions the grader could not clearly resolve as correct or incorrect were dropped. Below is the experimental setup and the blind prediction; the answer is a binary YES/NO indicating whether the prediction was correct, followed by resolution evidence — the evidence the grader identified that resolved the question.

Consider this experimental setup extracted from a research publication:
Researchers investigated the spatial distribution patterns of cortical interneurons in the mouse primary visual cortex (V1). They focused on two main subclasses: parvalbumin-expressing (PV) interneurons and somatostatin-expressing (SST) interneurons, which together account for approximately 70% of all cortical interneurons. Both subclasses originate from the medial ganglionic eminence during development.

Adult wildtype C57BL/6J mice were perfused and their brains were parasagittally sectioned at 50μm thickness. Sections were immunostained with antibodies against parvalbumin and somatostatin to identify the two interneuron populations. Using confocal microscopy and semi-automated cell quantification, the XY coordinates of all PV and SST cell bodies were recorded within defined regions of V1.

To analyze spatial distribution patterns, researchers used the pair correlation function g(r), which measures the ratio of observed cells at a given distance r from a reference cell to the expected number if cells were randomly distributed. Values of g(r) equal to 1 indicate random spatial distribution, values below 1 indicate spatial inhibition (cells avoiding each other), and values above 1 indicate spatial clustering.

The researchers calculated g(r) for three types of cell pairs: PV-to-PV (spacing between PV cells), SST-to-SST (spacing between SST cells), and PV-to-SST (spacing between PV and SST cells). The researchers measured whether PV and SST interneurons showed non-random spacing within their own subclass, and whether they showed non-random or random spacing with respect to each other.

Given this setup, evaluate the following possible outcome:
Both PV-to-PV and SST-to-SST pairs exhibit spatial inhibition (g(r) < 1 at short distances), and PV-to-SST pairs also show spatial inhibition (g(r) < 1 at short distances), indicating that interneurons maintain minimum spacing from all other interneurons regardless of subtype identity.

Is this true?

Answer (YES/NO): NO